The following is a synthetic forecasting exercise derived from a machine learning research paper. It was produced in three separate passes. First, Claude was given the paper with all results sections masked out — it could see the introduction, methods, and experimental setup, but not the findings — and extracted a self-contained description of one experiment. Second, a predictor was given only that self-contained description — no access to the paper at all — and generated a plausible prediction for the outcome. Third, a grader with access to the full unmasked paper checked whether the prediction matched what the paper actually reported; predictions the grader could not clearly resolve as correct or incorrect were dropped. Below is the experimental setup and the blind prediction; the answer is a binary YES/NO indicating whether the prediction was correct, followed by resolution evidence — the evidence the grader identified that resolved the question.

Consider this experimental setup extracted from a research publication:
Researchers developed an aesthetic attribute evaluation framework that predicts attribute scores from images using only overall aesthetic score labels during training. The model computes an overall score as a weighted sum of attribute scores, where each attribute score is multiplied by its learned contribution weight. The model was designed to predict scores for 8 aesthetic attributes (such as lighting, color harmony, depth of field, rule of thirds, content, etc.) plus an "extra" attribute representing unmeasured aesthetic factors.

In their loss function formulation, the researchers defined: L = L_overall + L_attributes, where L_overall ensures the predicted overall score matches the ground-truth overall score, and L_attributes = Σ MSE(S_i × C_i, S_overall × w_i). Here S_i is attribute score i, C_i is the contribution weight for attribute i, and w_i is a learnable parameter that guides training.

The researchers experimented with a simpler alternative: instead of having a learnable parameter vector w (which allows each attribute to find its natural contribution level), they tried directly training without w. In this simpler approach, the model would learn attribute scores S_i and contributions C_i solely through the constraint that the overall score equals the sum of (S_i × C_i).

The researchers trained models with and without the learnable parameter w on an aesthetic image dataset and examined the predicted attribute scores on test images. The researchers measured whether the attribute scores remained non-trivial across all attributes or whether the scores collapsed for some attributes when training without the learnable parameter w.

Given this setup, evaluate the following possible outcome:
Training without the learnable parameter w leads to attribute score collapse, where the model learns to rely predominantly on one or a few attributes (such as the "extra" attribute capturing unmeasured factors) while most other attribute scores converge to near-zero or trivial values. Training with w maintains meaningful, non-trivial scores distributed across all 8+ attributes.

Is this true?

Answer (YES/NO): YES